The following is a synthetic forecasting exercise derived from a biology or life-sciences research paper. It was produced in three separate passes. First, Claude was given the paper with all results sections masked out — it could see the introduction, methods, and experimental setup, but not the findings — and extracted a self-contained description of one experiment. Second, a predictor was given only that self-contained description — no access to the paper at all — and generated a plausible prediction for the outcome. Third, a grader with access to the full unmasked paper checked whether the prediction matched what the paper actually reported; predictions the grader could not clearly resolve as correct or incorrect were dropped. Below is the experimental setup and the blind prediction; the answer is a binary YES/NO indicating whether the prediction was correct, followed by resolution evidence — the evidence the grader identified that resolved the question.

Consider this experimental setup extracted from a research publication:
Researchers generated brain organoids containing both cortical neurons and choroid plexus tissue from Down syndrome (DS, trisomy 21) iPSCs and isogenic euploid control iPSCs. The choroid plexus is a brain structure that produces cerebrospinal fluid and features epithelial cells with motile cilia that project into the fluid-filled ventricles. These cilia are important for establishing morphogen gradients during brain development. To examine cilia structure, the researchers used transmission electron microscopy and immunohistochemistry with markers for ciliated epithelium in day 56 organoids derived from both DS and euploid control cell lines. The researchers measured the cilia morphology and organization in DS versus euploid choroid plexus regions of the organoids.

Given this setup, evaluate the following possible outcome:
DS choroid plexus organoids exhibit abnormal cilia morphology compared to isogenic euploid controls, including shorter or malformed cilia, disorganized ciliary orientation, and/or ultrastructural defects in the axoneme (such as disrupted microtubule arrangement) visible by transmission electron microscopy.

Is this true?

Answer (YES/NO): NO